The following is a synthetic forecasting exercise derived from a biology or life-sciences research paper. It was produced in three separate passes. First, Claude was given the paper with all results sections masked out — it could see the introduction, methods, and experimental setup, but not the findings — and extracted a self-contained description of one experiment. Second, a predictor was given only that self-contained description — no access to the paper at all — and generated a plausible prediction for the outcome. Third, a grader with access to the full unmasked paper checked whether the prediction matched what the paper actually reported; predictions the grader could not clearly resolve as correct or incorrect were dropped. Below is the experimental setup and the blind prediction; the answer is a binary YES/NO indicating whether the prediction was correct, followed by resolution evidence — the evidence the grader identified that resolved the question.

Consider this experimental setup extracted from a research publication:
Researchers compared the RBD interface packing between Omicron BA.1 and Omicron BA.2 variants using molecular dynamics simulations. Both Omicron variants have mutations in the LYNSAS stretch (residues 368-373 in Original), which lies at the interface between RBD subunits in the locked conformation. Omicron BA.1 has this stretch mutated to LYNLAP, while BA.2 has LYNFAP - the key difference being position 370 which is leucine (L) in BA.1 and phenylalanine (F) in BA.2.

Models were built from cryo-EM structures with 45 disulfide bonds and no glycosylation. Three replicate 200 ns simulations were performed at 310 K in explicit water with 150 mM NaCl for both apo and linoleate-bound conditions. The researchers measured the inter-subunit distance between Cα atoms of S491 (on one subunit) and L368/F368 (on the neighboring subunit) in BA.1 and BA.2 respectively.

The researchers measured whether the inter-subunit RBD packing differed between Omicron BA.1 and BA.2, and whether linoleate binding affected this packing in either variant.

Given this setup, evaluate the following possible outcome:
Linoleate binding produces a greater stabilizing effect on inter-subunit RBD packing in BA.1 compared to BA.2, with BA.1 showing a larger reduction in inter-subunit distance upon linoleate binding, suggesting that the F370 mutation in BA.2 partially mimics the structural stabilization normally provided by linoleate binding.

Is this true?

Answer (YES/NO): NO